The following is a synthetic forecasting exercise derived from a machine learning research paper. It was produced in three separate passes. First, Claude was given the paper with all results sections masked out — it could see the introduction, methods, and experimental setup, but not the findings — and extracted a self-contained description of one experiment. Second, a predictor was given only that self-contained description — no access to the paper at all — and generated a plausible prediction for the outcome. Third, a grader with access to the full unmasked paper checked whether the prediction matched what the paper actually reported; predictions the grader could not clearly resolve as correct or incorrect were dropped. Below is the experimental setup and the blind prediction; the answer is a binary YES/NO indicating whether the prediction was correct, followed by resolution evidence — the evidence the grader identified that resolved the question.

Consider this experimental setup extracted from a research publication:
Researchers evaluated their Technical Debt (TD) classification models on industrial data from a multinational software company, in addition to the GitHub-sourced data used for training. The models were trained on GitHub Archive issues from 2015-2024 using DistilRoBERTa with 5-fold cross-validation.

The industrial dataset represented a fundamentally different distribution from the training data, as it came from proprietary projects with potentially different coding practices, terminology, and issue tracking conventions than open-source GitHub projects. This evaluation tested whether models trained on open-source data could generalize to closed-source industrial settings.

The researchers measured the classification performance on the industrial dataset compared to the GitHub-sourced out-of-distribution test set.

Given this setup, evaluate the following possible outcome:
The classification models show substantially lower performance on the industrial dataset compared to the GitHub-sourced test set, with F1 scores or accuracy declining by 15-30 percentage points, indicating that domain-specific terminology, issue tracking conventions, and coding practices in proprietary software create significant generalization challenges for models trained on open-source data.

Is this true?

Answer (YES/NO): NO